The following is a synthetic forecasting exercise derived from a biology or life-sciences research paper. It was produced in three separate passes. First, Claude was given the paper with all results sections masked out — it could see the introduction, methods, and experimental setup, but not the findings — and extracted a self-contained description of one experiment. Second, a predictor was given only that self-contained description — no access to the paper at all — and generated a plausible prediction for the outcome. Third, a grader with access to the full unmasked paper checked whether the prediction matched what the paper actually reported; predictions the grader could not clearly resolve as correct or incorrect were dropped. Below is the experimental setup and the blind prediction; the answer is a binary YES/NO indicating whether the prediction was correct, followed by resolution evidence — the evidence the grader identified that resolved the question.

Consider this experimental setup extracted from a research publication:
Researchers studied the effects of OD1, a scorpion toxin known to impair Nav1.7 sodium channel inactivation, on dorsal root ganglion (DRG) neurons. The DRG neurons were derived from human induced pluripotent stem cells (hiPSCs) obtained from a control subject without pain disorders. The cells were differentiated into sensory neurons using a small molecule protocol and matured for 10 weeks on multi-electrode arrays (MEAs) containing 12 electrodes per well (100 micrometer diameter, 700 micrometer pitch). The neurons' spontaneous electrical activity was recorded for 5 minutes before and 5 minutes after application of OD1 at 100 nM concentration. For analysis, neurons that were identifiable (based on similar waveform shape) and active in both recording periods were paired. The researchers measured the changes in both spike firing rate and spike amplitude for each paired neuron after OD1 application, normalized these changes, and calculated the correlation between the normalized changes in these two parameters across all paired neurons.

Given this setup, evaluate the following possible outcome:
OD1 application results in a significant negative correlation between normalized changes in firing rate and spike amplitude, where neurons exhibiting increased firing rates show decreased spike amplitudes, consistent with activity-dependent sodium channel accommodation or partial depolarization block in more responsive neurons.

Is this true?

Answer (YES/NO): NO